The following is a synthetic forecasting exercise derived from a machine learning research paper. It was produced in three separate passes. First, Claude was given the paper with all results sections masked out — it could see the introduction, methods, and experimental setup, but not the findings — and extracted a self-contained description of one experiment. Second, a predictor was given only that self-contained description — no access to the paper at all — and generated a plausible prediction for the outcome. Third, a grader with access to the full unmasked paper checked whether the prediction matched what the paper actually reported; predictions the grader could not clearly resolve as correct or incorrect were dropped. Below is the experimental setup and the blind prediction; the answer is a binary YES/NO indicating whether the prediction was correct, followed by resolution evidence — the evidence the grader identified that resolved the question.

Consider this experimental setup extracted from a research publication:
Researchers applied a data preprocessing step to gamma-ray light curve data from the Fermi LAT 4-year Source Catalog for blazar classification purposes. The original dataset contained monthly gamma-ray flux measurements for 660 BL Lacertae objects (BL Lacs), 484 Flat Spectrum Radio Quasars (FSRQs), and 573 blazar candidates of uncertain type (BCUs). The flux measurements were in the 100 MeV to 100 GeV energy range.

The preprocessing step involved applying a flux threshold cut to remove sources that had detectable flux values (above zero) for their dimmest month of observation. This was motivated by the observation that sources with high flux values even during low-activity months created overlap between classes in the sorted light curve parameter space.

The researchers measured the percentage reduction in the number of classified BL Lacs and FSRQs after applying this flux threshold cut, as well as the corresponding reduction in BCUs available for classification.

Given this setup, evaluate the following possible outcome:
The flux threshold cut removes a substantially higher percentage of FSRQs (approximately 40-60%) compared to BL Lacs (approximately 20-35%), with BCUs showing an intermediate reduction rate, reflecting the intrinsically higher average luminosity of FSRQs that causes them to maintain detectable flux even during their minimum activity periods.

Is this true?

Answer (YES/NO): NO